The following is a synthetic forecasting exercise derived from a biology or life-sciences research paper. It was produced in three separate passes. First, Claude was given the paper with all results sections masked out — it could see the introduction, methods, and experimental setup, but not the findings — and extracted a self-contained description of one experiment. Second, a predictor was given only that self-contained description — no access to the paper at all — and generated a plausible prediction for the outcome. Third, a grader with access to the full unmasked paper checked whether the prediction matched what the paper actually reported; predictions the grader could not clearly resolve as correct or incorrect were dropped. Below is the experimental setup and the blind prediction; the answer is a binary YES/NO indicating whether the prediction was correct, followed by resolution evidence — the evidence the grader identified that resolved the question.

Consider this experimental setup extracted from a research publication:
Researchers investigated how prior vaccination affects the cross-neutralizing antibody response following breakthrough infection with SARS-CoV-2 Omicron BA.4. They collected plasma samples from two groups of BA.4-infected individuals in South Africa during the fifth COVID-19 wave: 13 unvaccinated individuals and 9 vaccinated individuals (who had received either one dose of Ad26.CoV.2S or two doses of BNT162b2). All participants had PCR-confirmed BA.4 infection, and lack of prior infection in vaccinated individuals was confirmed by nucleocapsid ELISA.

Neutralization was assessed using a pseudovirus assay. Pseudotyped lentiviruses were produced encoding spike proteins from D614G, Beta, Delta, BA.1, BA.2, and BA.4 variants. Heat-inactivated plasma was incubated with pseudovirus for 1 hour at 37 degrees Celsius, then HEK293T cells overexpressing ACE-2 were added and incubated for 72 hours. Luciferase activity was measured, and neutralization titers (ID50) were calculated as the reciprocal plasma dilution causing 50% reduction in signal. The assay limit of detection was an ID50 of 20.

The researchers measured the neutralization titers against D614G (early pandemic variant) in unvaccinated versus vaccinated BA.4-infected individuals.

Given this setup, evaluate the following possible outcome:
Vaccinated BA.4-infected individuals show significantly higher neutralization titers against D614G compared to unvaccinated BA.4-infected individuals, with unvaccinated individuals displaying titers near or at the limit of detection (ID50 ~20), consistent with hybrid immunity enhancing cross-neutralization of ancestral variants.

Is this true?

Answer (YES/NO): NO